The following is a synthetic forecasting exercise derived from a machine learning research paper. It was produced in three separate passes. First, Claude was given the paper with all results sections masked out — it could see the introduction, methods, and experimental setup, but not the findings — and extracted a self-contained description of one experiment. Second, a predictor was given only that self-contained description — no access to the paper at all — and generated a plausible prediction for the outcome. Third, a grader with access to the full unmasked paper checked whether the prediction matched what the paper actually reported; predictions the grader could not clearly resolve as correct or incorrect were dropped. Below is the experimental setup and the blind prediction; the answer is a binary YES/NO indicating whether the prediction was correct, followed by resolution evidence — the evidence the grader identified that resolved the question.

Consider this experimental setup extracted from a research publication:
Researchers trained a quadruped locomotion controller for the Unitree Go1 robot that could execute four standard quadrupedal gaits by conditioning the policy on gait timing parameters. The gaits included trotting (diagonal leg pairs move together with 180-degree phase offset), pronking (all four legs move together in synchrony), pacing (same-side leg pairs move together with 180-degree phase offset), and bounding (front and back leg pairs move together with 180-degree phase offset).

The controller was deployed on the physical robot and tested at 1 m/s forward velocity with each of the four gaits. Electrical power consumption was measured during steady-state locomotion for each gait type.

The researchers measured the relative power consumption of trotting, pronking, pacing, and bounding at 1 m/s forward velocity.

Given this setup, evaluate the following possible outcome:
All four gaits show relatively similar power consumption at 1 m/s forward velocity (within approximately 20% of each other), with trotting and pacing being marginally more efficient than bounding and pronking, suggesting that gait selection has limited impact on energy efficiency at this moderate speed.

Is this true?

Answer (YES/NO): NO